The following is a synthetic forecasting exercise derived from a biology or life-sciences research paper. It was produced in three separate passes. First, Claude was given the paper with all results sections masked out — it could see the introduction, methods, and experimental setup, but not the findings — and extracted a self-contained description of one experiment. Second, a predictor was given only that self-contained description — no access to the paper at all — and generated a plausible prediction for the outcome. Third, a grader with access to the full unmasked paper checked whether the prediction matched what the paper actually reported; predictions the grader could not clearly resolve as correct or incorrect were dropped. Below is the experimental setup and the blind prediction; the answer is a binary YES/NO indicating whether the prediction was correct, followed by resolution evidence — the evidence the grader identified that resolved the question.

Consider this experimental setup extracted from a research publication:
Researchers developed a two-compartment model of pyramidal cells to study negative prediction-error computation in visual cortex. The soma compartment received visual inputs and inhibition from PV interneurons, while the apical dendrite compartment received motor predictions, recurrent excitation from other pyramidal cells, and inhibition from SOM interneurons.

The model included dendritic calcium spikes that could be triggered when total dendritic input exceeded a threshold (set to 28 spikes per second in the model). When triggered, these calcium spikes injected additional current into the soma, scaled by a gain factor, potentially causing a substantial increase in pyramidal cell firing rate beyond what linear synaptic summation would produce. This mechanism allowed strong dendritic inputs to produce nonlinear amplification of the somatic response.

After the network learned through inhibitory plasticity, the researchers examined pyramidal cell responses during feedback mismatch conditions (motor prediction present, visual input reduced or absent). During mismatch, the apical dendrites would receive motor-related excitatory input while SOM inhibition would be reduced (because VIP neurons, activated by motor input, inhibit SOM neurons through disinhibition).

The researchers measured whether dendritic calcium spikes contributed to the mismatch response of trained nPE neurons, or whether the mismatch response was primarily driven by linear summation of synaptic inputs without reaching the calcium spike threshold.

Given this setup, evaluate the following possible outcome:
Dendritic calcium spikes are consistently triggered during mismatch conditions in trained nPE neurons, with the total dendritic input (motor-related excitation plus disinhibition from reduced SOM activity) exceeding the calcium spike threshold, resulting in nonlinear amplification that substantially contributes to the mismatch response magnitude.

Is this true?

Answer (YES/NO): NO